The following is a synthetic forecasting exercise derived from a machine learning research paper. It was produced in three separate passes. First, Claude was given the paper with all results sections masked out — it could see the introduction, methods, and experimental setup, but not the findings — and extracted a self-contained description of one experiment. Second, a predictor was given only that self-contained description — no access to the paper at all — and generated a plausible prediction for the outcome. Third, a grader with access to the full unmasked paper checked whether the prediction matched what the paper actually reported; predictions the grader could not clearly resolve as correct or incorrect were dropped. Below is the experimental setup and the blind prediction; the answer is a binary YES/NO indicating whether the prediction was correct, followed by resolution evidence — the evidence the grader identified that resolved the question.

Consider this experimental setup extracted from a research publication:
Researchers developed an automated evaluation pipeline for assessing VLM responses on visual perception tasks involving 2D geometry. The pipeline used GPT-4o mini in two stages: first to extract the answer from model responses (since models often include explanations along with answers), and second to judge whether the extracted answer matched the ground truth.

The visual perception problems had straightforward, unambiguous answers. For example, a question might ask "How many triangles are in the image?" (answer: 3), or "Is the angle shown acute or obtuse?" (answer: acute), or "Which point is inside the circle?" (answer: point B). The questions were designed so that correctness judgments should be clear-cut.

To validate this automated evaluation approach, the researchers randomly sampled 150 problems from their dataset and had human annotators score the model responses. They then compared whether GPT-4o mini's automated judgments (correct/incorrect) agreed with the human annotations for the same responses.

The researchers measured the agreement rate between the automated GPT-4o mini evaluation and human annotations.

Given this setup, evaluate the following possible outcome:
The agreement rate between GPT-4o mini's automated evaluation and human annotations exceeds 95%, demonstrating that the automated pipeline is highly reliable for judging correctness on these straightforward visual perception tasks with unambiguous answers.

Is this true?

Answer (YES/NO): YES